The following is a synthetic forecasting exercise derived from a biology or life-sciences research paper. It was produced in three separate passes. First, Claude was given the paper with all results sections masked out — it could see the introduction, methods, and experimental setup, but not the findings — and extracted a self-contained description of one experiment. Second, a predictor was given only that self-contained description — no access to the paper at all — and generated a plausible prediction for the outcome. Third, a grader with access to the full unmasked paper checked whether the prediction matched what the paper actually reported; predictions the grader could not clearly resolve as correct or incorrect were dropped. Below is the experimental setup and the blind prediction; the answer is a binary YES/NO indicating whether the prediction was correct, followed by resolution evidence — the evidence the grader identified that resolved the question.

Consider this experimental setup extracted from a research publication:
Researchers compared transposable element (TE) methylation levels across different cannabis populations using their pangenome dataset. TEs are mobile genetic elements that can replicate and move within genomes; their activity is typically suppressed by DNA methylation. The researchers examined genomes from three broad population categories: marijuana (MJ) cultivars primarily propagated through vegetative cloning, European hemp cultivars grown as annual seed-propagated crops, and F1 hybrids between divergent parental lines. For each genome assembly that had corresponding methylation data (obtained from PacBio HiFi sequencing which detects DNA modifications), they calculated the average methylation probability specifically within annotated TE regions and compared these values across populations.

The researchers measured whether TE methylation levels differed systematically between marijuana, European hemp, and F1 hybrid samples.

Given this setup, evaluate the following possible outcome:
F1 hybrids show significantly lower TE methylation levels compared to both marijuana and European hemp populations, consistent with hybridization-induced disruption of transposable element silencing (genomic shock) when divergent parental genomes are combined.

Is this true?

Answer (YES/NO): NO